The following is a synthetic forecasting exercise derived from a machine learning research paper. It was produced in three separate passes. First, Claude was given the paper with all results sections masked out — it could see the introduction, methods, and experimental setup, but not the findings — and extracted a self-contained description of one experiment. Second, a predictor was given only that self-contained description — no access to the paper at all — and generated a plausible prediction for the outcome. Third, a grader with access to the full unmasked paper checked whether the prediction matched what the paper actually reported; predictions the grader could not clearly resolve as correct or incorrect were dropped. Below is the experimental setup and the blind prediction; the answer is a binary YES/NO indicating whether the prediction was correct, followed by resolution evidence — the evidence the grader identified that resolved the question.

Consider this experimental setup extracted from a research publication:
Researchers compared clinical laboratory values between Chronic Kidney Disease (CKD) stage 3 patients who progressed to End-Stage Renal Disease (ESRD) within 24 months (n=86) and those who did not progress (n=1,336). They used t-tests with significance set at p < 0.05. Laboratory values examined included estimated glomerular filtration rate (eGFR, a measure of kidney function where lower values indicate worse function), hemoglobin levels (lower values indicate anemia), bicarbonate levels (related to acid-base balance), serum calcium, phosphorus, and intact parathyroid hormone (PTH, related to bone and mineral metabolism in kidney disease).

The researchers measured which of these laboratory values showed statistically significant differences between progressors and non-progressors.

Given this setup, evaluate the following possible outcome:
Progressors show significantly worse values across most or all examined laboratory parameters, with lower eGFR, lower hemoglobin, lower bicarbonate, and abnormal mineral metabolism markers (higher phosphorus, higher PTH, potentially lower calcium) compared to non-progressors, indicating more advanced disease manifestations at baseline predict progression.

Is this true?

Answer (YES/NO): NO